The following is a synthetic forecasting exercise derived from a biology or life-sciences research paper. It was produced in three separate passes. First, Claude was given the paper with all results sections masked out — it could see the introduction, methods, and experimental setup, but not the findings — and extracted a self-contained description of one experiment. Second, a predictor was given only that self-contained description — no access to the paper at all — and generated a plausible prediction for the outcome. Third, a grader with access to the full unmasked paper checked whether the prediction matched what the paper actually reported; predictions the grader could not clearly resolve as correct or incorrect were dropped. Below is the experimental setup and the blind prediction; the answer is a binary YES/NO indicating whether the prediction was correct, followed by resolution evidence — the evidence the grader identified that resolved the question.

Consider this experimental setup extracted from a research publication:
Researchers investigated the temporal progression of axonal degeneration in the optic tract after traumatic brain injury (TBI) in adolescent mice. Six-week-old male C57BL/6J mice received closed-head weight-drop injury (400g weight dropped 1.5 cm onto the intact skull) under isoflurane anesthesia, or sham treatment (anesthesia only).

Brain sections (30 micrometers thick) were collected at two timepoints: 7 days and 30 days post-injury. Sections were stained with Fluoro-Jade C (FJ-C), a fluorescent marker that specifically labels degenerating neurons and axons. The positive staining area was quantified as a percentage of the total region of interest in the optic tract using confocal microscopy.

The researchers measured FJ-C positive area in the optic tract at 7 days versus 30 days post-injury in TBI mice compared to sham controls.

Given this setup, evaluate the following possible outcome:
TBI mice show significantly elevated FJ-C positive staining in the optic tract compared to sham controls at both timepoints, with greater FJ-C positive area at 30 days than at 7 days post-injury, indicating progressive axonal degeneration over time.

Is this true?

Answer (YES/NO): YES